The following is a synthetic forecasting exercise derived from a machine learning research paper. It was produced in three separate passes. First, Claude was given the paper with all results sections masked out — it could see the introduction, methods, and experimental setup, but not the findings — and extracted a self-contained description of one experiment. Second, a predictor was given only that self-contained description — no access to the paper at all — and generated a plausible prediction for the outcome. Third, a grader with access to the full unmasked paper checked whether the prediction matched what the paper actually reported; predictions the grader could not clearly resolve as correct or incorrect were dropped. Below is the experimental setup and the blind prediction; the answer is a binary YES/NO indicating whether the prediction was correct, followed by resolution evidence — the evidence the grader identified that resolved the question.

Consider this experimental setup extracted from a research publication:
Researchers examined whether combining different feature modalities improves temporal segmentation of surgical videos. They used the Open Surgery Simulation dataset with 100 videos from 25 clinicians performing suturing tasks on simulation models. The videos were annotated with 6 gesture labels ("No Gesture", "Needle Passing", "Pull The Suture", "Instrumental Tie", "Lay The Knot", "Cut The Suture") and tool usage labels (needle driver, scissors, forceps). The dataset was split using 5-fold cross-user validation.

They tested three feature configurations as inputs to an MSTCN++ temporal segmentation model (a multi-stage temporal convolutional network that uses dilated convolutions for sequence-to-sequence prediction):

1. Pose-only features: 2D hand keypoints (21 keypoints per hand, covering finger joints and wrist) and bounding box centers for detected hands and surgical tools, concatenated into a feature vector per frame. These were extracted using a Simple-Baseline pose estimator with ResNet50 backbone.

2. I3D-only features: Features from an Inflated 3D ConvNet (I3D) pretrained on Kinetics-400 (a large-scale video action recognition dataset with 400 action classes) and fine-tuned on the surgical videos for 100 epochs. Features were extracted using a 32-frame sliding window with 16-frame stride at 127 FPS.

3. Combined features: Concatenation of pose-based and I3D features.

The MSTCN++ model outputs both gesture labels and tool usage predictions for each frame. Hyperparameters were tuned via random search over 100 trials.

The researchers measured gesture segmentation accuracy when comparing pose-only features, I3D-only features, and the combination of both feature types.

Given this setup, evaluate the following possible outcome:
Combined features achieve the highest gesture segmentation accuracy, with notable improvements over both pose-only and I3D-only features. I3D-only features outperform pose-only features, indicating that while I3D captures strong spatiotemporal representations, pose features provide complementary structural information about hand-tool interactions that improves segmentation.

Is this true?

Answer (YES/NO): NO